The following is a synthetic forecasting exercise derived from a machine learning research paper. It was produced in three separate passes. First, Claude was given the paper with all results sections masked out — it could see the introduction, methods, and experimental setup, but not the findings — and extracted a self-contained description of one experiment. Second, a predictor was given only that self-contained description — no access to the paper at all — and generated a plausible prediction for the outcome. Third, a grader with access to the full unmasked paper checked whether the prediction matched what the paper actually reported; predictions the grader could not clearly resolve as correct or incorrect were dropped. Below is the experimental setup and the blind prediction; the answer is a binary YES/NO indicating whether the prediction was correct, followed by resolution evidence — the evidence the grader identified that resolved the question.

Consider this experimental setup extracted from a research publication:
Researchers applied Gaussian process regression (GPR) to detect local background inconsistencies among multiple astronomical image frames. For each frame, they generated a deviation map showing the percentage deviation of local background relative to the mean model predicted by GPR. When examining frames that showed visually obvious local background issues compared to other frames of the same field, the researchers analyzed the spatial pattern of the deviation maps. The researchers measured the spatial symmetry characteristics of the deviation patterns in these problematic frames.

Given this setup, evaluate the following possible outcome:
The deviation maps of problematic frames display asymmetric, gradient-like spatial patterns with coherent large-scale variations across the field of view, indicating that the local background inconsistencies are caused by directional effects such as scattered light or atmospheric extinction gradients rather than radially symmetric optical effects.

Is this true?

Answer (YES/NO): NO